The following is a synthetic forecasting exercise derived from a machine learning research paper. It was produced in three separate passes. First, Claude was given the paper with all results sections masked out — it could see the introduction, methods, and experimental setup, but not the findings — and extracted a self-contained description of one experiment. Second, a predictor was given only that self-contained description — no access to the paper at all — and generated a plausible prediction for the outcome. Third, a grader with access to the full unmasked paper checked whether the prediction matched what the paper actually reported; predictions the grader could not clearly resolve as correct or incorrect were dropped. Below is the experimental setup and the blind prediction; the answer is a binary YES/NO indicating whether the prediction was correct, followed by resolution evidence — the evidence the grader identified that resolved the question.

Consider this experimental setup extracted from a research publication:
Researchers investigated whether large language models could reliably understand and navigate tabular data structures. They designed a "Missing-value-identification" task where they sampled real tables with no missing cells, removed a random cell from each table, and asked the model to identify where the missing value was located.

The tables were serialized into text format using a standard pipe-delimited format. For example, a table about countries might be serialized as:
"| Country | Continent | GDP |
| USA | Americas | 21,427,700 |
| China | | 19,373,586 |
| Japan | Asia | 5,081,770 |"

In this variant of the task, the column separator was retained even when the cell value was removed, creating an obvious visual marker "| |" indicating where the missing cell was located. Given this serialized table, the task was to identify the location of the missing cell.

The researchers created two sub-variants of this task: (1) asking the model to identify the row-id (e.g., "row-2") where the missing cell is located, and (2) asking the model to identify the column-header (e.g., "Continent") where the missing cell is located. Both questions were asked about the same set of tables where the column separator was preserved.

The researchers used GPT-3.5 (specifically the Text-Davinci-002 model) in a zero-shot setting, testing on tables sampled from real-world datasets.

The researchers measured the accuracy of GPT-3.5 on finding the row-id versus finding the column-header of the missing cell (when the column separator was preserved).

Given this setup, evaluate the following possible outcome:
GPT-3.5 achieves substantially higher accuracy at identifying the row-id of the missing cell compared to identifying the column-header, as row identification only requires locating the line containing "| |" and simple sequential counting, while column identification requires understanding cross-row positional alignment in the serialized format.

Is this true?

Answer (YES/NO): YES